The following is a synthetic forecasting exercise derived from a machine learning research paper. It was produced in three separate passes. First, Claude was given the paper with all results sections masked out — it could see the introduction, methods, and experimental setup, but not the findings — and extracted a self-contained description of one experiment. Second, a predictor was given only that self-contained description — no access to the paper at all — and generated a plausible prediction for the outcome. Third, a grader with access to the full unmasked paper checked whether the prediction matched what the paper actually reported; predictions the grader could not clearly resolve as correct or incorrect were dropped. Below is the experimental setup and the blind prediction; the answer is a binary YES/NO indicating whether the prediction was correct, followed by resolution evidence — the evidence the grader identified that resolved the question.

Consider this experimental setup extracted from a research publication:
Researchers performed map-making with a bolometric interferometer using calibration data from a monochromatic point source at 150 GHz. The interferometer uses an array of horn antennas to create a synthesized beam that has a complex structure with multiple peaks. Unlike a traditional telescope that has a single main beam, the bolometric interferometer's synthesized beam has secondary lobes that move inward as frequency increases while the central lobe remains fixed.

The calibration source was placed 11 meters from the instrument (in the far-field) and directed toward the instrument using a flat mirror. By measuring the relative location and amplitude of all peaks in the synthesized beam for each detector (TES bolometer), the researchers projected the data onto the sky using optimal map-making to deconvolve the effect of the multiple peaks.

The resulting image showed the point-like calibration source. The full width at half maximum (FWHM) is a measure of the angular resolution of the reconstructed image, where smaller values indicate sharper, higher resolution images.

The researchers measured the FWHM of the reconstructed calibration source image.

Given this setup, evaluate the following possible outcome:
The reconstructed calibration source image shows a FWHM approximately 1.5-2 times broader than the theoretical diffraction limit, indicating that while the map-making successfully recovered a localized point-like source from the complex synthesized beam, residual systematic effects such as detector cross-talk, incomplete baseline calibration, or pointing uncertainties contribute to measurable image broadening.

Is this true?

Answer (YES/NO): NO